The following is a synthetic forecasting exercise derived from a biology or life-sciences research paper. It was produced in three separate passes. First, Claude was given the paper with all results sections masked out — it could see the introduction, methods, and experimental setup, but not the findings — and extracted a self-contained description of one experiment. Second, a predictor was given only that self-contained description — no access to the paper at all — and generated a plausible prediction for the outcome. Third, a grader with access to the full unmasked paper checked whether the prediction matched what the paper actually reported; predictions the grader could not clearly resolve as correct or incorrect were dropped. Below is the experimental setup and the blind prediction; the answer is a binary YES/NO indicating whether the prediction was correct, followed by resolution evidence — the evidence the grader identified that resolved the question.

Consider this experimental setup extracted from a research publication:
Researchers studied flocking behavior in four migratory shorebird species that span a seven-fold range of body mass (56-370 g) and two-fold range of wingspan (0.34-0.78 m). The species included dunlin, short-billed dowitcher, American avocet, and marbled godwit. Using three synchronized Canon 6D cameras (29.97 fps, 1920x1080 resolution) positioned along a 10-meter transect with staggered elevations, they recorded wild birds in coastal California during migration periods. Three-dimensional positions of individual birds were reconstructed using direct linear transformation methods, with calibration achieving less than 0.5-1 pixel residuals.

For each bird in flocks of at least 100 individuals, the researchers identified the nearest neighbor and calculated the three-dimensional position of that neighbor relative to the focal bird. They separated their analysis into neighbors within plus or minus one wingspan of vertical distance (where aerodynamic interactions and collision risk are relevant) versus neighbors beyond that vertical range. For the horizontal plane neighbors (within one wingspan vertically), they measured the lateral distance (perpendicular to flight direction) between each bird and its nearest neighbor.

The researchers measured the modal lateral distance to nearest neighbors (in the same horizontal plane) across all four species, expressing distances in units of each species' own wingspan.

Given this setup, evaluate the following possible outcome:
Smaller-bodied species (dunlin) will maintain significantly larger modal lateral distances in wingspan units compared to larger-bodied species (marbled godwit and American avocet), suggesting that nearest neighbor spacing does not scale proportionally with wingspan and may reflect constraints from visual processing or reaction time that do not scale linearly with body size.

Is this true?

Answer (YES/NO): NO